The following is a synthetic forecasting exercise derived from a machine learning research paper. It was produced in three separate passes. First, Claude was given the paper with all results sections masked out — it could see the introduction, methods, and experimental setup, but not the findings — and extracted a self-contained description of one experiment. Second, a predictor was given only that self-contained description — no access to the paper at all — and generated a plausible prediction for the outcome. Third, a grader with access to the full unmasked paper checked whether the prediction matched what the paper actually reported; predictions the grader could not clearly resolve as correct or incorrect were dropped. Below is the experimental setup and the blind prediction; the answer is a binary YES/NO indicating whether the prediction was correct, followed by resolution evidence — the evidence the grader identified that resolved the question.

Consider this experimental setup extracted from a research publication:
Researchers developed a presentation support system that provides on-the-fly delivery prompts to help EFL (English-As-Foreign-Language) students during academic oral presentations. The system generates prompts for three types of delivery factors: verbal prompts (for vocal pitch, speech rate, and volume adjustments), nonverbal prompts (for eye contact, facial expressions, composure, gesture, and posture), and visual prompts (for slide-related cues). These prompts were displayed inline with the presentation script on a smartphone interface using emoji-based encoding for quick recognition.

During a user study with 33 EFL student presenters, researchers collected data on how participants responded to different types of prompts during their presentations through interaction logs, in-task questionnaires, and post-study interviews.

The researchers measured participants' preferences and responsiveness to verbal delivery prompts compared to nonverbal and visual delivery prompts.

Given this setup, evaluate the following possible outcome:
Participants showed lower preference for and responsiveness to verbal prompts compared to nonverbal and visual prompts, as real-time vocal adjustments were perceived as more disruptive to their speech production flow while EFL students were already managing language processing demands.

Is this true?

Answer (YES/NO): NO